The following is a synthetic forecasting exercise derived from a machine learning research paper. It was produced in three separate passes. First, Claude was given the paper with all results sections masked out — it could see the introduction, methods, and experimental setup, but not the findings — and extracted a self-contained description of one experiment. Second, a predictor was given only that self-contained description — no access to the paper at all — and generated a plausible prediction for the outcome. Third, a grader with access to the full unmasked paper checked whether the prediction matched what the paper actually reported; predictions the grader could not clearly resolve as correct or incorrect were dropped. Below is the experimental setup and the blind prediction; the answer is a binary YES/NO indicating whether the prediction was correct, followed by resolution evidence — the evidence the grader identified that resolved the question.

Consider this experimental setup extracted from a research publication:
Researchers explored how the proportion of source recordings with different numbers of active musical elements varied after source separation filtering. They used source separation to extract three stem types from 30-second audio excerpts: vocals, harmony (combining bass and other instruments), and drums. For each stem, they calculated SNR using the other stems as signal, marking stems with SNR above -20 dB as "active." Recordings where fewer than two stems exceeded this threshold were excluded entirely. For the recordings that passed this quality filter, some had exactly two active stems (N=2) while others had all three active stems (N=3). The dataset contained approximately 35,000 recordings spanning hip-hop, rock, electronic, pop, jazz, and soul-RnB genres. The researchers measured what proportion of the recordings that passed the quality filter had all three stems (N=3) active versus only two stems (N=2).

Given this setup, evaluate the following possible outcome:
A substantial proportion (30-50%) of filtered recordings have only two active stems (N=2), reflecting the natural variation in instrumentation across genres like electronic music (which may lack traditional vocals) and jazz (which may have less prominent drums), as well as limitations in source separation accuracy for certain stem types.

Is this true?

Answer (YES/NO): YES